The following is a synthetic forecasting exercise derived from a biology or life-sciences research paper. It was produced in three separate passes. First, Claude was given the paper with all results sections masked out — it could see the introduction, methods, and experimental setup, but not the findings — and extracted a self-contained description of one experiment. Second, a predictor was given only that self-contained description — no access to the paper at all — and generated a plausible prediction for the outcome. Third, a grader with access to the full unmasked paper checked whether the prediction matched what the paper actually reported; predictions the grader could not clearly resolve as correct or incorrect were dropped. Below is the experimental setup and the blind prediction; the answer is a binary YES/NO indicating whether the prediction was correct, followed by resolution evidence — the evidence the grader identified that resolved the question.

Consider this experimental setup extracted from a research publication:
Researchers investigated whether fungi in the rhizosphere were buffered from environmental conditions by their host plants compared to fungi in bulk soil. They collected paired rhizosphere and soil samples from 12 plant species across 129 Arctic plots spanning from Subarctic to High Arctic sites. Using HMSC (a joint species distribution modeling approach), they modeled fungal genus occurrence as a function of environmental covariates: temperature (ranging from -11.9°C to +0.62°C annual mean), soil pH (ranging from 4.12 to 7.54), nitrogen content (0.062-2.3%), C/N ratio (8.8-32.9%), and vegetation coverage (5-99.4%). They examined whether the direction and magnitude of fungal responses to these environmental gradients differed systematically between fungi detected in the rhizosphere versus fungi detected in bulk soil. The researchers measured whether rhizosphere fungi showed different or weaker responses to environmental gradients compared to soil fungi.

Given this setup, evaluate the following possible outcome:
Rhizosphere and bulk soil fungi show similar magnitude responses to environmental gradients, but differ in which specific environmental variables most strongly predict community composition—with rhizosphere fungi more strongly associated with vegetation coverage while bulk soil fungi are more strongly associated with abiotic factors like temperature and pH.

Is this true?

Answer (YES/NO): NO